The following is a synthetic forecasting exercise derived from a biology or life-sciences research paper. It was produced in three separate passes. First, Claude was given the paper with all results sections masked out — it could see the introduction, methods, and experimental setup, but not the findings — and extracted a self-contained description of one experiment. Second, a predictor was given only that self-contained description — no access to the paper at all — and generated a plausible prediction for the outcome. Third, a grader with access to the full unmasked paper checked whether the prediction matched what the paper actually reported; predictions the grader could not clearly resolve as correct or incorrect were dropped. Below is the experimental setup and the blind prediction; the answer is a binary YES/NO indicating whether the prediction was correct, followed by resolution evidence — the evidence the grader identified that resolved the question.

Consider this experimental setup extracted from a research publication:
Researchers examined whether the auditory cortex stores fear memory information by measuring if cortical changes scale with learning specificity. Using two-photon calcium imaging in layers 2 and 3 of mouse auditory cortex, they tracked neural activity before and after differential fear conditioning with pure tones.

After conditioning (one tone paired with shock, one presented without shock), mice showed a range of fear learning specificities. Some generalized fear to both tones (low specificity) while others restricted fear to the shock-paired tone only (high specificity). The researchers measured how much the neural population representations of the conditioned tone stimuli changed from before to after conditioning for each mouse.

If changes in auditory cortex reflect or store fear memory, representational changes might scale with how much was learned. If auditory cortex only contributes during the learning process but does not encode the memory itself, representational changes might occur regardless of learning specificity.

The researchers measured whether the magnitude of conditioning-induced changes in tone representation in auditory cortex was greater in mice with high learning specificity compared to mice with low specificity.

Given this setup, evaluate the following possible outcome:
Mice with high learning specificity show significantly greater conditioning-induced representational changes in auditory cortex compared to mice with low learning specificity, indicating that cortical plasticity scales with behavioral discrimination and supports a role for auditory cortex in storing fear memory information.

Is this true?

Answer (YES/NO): NO